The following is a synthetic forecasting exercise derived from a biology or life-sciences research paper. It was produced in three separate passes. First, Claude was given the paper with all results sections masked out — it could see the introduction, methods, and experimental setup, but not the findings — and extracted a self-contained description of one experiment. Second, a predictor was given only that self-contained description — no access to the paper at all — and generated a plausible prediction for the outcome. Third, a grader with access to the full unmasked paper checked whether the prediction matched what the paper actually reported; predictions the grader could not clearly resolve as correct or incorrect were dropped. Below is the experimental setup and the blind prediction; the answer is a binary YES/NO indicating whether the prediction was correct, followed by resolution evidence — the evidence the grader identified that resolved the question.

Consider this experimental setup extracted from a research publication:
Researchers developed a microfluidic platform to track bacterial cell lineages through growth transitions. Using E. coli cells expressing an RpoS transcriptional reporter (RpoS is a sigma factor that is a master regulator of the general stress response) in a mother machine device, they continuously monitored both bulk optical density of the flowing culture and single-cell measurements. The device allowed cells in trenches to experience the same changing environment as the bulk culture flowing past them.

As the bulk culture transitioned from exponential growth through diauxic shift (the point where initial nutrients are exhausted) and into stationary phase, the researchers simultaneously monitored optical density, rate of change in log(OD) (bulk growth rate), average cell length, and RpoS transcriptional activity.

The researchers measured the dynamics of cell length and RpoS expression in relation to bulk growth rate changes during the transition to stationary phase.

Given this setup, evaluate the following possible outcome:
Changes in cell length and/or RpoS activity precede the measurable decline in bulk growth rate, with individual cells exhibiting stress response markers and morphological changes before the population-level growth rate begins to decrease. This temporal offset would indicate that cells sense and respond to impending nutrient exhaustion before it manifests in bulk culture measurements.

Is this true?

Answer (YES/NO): NO